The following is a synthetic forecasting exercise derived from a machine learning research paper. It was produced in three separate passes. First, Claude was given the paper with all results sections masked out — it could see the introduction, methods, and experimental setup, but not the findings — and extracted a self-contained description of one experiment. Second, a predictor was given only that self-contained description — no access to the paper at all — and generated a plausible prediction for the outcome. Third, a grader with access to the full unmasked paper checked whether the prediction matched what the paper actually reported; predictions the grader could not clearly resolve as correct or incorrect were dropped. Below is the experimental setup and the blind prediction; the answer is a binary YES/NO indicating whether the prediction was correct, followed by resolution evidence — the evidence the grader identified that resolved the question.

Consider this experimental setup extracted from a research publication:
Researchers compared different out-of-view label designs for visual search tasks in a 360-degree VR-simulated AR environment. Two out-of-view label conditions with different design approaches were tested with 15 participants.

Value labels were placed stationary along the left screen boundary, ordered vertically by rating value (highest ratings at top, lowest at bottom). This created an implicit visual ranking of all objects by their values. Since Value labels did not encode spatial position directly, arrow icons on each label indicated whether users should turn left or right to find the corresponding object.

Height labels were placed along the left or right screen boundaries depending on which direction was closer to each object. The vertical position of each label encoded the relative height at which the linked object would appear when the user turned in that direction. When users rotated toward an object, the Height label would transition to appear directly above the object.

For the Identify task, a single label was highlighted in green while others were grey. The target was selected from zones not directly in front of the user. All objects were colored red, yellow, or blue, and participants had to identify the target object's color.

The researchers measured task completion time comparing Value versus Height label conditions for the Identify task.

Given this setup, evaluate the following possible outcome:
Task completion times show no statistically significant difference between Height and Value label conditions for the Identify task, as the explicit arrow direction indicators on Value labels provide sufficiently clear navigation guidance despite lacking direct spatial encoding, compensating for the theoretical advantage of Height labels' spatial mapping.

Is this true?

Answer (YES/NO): NO